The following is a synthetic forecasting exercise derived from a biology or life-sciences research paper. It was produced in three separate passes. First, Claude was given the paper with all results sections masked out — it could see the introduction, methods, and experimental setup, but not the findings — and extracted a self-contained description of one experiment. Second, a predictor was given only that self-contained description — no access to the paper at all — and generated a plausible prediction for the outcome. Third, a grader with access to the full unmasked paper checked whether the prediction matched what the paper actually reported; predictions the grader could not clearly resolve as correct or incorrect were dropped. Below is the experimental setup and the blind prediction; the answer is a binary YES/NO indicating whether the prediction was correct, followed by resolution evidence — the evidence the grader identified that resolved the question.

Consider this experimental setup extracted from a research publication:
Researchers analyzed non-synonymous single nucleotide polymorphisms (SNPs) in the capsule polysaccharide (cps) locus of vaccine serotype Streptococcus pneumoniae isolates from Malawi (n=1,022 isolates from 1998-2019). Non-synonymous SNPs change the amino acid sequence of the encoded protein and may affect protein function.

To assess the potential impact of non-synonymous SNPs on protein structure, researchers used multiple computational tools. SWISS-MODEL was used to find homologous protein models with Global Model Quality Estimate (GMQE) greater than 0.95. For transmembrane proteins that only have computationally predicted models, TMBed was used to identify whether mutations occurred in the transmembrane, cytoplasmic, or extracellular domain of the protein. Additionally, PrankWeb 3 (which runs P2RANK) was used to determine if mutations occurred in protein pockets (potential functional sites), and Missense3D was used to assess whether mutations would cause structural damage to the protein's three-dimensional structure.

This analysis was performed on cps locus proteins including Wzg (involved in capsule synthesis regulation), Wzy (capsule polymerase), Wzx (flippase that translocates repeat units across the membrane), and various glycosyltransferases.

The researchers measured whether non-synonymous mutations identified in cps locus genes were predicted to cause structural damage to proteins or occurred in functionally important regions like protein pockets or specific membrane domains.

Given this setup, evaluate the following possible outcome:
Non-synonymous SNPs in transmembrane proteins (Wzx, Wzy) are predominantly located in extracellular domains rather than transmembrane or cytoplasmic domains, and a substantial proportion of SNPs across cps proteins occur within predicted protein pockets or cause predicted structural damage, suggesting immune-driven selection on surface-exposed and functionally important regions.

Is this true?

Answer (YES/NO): NO